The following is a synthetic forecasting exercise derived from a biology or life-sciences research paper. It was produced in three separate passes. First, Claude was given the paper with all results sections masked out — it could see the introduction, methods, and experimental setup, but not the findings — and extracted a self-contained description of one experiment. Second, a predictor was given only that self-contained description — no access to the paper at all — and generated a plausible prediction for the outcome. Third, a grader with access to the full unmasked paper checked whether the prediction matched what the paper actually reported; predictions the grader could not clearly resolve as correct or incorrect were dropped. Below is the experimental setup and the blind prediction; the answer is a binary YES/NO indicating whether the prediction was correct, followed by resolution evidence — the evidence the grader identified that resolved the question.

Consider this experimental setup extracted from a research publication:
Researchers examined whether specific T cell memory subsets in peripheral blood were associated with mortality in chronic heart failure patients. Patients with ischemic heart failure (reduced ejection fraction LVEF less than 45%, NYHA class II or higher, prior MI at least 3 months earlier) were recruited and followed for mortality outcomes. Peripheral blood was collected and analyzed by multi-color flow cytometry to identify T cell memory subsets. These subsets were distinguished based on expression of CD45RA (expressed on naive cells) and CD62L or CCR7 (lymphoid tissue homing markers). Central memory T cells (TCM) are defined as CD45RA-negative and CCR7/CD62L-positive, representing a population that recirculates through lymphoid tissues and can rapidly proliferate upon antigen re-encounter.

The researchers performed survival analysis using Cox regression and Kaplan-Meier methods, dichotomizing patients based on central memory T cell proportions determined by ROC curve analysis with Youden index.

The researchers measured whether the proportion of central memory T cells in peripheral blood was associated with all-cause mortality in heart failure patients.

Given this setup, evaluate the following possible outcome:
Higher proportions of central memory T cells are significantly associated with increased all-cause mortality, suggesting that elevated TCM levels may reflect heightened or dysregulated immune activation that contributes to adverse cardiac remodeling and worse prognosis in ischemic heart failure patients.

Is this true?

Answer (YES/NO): NO